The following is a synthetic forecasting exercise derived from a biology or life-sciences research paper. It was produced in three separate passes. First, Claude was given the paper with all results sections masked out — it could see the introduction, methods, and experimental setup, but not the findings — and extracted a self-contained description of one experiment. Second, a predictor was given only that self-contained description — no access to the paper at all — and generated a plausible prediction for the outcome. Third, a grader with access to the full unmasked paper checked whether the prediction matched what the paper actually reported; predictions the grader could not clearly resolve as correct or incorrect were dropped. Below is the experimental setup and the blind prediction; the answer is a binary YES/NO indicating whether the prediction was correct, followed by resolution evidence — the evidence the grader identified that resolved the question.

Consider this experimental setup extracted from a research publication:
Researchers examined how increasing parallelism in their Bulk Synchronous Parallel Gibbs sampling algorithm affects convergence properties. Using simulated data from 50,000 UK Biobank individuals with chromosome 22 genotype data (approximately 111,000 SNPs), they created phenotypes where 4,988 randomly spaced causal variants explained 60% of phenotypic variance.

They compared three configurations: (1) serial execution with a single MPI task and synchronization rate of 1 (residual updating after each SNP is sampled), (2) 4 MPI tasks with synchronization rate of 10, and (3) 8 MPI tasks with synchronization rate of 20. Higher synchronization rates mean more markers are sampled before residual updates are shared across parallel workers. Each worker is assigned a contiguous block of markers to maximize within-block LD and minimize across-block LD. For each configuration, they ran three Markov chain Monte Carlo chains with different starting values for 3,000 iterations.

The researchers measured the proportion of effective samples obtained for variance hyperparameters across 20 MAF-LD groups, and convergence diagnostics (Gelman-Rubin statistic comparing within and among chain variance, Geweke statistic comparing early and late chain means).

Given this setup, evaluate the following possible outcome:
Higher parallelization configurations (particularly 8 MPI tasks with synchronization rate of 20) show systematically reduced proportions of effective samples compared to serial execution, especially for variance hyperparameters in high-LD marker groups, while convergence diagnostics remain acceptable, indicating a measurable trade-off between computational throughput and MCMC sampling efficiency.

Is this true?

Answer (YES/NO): NO